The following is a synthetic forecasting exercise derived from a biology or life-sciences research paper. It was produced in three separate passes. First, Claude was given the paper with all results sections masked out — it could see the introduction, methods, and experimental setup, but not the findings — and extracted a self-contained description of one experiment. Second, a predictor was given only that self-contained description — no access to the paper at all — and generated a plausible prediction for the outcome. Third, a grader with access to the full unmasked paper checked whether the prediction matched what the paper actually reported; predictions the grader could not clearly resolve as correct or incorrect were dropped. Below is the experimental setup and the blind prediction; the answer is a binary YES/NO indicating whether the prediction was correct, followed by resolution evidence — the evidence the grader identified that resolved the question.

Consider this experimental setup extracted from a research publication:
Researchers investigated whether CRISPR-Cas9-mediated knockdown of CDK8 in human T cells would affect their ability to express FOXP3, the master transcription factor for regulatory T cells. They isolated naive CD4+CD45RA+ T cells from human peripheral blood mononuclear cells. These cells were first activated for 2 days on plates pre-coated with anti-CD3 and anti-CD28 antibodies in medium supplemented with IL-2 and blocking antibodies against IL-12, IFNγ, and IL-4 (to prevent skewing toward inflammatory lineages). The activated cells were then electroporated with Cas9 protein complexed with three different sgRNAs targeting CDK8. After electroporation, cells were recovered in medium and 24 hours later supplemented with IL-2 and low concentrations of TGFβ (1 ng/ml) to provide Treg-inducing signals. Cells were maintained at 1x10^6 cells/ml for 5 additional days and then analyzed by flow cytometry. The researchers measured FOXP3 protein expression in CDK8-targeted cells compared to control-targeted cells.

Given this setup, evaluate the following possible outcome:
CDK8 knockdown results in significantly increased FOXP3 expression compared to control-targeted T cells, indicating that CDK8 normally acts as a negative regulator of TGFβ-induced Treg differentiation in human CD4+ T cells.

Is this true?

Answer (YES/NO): YES